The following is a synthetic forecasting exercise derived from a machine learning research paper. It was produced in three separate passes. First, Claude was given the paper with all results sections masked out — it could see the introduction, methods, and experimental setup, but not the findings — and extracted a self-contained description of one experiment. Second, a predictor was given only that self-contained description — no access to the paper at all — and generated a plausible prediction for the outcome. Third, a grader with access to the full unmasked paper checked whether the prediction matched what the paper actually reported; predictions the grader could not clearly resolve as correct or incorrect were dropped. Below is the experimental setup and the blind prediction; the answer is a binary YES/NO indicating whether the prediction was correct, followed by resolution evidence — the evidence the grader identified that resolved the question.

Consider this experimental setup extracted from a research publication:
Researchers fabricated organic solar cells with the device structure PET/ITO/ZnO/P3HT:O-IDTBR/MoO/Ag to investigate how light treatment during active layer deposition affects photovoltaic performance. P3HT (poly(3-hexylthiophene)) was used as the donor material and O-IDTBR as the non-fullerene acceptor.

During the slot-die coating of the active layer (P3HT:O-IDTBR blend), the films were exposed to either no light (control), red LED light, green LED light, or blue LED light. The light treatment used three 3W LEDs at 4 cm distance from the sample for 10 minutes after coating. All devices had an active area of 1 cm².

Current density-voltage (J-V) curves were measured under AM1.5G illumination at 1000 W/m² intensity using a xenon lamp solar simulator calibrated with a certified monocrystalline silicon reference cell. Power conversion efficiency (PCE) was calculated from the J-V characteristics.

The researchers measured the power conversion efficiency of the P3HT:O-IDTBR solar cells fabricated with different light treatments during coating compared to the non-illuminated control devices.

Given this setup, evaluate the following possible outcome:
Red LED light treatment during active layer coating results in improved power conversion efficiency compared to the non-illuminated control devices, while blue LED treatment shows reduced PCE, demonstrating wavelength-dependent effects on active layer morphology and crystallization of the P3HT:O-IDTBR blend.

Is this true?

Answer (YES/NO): NO